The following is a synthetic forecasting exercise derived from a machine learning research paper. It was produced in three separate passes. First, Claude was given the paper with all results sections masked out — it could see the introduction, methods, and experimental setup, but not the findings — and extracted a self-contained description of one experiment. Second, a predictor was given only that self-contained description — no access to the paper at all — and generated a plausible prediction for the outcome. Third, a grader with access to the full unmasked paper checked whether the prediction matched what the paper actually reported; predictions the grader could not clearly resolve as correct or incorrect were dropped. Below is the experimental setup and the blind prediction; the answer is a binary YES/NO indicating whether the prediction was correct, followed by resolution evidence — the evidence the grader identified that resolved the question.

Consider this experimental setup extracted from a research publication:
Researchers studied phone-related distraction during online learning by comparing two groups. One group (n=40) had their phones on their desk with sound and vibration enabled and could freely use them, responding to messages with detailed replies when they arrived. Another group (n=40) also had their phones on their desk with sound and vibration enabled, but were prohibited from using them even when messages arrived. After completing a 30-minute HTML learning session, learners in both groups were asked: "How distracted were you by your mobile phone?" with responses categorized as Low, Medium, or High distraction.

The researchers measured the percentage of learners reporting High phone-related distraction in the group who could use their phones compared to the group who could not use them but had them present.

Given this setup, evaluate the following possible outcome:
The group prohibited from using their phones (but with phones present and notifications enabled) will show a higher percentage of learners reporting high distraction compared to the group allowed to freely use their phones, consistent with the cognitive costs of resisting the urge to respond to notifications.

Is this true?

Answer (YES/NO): NO